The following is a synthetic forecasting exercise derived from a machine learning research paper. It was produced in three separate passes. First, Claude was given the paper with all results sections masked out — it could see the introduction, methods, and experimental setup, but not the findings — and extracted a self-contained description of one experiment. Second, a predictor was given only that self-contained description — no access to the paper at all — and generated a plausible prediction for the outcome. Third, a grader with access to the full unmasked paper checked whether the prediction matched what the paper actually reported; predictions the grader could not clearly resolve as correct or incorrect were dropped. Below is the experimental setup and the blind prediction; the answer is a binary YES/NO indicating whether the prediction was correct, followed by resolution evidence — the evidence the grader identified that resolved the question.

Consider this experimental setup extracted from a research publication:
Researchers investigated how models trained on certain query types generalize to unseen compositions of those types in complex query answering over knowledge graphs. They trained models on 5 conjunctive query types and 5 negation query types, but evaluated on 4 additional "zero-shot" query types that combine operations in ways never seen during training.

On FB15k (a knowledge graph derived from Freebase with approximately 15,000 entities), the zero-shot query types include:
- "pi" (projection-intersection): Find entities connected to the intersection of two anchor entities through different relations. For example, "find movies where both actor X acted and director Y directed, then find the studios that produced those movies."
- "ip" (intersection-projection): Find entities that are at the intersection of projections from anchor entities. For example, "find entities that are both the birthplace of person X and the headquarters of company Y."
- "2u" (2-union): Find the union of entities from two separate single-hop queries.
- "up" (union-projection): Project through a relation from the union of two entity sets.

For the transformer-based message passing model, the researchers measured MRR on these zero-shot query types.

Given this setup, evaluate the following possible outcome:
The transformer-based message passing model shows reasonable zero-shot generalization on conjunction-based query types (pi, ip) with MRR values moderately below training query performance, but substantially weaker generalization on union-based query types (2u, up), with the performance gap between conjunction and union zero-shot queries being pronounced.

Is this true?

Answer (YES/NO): NO